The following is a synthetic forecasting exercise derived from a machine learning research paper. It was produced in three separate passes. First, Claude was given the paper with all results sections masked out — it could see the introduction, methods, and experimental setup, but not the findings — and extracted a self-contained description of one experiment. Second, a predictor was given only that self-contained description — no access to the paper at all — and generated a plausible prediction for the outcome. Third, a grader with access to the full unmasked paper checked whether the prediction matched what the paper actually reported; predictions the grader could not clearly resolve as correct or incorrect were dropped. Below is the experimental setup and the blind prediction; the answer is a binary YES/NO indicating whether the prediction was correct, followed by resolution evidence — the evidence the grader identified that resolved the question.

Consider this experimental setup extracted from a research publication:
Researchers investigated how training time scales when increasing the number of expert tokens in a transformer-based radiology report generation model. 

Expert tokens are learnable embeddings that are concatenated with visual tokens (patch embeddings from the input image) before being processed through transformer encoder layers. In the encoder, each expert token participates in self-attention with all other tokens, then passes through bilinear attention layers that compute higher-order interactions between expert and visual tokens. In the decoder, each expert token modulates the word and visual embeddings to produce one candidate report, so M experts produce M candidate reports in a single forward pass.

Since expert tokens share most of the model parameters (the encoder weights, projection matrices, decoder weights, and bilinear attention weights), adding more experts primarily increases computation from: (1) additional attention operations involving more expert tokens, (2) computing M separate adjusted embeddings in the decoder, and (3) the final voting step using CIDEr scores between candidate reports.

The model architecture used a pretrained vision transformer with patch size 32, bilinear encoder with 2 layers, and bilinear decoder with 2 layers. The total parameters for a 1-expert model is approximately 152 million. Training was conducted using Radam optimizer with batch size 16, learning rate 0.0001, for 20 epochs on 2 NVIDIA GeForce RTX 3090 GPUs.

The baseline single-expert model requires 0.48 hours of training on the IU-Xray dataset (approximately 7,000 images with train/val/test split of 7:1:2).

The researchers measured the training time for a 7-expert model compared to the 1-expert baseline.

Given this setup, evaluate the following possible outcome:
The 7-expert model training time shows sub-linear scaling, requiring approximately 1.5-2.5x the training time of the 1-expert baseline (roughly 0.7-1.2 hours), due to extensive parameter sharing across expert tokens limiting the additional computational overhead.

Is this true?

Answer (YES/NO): NO